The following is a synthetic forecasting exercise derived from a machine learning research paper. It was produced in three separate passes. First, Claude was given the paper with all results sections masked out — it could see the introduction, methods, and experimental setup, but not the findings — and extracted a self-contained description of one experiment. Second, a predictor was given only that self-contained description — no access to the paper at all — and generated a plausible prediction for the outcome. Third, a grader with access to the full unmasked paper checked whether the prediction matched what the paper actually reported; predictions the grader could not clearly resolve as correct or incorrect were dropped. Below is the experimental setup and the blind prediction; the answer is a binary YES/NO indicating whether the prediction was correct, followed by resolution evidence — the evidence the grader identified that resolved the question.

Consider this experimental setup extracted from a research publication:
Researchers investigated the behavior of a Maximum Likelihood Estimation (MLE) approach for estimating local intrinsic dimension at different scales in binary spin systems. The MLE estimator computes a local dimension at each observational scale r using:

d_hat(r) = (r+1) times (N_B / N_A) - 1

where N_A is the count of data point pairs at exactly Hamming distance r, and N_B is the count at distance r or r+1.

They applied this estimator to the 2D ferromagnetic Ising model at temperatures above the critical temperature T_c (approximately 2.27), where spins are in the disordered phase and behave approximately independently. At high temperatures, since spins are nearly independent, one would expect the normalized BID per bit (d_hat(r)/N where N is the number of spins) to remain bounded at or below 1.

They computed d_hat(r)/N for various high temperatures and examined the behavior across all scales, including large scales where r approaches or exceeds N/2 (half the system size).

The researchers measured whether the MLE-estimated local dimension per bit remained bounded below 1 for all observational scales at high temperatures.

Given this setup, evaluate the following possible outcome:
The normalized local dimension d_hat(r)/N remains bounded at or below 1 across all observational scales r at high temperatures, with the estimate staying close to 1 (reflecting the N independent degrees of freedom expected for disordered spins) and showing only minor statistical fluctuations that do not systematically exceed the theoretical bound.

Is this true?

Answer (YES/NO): NO